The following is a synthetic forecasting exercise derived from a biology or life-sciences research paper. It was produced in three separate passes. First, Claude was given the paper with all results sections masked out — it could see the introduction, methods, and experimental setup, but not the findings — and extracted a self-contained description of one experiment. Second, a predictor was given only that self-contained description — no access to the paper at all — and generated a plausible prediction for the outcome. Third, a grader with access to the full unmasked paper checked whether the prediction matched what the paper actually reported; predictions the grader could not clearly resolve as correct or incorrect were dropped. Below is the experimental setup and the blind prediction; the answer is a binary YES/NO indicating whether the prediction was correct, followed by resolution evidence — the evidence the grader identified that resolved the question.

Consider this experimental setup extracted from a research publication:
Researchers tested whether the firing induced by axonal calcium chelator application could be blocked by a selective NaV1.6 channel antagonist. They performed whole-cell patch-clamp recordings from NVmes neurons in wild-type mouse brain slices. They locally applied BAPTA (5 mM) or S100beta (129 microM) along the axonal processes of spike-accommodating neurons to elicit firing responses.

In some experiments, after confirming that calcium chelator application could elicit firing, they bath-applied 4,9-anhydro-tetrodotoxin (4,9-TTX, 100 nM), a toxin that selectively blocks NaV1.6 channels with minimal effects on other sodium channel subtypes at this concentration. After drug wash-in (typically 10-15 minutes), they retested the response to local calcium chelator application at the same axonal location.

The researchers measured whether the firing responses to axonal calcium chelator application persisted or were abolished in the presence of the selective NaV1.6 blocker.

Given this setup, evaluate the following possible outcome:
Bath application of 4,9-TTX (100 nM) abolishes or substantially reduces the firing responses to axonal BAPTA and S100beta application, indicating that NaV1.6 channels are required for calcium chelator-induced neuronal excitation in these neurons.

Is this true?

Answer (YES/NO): YES